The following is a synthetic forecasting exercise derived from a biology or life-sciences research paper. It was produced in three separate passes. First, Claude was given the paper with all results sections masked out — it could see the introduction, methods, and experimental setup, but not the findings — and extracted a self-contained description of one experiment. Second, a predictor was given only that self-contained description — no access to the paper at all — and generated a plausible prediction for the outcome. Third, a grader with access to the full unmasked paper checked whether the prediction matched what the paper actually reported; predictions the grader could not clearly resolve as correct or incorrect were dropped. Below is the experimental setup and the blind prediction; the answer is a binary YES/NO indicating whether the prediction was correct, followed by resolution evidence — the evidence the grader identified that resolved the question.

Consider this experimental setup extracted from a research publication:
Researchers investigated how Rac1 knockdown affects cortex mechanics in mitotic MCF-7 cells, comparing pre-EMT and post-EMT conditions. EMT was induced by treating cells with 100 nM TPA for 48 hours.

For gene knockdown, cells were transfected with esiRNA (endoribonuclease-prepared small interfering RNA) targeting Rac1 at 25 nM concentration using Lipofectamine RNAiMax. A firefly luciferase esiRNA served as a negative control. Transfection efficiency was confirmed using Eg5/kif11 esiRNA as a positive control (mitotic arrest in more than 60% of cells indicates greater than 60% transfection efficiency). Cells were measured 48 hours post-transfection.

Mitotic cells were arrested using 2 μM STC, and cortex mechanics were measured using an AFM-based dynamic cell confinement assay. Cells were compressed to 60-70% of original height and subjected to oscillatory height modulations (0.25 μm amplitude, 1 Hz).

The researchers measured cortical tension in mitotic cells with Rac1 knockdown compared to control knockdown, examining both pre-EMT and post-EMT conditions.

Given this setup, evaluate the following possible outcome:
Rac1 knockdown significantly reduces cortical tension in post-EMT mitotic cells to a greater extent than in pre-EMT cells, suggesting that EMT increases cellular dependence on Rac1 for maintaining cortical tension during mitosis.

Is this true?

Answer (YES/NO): YES